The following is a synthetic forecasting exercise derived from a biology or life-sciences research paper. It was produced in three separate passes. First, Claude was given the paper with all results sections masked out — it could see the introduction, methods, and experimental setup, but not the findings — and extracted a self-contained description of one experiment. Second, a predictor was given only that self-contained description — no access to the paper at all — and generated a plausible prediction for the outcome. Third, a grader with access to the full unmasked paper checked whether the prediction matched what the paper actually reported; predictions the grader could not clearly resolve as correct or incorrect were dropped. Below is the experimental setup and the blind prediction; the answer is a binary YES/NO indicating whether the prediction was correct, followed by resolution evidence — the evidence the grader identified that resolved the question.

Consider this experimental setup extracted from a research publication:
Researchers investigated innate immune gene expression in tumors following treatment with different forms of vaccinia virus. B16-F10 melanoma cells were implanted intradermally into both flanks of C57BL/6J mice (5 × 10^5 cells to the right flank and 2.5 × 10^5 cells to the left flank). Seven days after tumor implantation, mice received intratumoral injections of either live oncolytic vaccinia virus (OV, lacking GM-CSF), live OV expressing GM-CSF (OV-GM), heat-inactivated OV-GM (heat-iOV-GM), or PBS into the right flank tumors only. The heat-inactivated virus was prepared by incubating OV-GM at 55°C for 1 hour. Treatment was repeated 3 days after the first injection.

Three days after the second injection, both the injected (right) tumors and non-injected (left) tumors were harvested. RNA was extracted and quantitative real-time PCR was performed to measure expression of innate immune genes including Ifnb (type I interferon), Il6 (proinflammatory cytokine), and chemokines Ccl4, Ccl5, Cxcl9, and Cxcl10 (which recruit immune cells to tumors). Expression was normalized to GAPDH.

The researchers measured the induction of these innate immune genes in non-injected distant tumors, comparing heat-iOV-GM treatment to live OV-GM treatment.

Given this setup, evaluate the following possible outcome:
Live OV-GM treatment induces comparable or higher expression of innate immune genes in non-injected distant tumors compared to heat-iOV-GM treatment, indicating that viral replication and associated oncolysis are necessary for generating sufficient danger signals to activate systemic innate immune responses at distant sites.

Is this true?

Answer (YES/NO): NO